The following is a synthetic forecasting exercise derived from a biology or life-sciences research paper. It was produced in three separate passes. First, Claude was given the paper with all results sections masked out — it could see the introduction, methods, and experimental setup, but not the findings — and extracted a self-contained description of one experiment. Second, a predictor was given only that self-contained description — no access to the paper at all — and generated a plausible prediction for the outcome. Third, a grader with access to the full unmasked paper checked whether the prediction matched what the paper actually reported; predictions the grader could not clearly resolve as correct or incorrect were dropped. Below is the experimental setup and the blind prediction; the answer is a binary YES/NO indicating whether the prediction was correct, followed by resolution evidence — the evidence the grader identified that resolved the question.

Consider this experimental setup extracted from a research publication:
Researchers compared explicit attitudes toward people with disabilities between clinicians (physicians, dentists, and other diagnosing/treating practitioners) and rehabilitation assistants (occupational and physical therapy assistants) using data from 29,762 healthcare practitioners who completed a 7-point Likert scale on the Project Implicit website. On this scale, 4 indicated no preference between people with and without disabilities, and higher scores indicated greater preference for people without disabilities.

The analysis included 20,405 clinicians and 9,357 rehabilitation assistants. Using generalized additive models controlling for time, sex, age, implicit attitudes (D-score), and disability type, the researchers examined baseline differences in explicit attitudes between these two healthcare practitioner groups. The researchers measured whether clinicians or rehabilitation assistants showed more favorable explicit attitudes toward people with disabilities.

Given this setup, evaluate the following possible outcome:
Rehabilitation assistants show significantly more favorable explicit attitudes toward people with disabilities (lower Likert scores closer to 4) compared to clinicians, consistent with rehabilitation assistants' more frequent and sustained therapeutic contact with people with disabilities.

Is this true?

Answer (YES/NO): YES